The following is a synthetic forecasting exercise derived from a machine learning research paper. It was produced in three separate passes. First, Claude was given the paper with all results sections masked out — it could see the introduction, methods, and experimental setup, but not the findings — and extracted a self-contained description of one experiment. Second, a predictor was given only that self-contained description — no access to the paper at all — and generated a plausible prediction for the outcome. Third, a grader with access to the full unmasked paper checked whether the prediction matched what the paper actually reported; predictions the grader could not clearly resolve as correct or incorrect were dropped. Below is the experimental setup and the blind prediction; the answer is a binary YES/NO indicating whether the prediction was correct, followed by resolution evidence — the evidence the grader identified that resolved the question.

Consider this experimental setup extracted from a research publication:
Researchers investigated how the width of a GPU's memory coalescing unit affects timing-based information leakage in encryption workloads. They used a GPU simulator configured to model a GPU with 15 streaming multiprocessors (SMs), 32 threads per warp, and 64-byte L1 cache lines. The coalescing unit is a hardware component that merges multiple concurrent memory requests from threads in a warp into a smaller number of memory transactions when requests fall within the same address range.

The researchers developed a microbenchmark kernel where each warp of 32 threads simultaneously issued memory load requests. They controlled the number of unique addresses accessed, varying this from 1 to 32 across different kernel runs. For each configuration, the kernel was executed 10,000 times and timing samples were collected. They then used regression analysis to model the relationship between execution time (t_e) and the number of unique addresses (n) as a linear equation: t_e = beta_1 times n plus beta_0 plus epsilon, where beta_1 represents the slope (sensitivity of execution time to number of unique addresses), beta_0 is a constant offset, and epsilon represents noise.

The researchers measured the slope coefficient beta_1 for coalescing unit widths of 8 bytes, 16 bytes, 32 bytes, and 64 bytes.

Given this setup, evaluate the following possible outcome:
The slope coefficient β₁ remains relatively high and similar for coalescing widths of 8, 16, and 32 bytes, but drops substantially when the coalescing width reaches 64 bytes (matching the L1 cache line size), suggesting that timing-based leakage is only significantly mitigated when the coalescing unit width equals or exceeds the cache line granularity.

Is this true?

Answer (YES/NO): NO